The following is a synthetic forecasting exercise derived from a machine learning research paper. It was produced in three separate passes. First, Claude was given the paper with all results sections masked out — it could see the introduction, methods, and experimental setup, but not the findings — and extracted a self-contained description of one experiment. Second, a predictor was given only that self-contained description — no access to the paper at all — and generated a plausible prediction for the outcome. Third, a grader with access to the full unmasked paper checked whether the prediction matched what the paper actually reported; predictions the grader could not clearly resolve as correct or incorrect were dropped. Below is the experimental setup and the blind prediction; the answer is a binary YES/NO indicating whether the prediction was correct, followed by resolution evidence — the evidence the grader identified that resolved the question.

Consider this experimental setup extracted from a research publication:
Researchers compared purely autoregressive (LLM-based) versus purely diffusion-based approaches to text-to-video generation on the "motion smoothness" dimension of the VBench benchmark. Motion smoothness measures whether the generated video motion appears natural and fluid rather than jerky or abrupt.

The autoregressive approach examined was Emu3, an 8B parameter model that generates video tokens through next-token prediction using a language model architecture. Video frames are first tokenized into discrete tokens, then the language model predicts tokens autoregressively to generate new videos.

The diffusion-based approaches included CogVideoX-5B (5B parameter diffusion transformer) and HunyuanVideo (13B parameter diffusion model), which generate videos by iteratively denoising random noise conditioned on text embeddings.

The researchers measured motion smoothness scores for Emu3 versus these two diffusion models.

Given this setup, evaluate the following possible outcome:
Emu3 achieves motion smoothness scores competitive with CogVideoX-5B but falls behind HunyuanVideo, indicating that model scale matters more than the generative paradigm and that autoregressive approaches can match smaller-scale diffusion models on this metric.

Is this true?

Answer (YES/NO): NO